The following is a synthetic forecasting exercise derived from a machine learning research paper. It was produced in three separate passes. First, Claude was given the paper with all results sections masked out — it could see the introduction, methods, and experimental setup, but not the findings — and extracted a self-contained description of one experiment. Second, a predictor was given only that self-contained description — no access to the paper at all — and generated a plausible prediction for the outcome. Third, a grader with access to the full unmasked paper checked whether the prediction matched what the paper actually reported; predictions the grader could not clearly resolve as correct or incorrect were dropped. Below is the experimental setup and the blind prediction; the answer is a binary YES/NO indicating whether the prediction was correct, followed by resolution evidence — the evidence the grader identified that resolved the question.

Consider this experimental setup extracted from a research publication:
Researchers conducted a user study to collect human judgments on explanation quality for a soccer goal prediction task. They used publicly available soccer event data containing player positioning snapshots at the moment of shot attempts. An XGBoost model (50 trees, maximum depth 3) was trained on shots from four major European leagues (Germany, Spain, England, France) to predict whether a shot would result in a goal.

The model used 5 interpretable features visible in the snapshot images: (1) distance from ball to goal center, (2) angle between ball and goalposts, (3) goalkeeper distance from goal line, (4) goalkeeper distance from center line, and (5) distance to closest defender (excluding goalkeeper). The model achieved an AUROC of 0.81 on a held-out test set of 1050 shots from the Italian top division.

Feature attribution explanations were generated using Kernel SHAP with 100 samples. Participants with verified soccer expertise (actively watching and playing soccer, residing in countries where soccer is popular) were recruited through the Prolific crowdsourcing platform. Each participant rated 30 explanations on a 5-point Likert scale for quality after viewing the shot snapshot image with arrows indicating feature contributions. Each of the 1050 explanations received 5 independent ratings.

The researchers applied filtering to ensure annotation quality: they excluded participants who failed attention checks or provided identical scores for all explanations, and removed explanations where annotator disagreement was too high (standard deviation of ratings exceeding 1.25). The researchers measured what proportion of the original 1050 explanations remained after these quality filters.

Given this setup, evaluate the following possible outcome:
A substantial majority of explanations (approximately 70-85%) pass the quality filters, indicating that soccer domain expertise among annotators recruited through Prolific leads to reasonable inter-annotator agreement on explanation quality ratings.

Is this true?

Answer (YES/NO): NO